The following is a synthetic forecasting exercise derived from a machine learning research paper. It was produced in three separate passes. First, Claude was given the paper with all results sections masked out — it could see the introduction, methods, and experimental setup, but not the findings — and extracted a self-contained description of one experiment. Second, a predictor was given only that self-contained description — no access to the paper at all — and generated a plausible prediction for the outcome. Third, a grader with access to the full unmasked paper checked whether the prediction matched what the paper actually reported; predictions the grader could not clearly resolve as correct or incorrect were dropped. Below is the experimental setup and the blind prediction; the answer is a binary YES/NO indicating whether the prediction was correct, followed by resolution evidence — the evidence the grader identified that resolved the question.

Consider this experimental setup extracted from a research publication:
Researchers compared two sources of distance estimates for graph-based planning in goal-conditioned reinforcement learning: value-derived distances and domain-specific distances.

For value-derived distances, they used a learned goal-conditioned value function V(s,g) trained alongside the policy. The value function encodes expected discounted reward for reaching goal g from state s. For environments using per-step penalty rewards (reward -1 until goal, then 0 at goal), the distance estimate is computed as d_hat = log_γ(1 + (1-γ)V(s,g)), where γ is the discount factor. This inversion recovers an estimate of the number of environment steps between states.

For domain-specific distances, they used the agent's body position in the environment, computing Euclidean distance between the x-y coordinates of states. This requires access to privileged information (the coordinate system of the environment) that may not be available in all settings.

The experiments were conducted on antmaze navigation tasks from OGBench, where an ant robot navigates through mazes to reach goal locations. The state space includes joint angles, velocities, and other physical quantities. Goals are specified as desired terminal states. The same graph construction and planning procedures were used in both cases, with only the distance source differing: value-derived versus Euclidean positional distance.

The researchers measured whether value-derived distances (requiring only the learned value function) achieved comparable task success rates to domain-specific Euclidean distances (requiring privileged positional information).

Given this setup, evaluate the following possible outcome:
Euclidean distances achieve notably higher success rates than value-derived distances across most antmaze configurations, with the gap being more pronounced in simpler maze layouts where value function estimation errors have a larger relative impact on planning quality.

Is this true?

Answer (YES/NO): NO